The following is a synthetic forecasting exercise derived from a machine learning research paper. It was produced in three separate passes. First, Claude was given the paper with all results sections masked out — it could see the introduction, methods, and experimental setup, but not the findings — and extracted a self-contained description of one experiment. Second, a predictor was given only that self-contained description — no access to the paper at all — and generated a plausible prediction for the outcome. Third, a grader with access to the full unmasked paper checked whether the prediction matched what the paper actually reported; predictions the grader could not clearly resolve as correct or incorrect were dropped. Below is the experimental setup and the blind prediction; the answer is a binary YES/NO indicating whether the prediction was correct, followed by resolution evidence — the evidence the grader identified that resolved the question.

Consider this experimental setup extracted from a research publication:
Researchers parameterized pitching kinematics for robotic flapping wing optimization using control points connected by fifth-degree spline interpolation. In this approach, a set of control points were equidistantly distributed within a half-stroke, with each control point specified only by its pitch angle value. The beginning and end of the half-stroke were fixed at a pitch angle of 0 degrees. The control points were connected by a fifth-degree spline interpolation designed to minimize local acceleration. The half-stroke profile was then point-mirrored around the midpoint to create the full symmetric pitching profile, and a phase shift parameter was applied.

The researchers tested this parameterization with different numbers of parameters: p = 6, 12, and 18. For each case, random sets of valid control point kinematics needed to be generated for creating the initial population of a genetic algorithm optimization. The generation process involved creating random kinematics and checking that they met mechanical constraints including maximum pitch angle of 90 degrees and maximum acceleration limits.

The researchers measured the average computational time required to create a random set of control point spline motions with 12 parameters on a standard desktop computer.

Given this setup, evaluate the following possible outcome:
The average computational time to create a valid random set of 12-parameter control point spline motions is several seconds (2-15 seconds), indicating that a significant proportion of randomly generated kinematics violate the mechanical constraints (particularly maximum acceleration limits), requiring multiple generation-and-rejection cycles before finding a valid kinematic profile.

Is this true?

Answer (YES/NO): NO